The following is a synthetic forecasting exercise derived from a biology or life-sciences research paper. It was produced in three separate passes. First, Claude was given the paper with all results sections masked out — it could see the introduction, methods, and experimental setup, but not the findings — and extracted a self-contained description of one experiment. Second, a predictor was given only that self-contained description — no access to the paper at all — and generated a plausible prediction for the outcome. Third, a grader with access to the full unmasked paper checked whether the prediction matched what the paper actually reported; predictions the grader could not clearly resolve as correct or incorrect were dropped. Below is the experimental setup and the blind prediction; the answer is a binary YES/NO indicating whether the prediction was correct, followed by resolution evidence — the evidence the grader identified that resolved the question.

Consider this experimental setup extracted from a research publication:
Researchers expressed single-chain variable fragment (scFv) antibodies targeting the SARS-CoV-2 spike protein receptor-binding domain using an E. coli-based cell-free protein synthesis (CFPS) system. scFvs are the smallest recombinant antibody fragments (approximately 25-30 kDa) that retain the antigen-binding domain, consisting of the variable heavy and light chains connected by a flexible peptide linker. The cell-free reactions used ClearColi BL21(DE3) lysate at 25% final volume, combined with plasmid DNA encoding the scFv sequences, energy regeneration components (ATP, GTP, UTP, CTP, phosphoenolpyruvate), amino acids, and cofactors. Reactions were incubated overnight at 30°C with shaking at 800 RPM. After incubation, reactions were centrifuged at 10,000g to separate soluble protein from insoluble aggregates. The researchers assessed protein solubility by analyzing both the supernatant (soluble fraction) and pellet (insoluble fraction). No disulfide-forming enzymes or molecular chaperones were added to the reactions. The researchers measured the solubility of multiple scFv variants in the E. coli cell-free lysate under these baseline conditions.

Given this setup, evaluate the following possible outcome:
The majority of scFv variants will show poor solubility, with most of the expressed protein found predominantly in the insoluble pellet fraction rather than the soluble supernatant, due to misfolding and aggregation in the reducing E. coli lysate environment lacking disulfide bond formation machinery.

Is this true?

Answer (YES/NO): YES